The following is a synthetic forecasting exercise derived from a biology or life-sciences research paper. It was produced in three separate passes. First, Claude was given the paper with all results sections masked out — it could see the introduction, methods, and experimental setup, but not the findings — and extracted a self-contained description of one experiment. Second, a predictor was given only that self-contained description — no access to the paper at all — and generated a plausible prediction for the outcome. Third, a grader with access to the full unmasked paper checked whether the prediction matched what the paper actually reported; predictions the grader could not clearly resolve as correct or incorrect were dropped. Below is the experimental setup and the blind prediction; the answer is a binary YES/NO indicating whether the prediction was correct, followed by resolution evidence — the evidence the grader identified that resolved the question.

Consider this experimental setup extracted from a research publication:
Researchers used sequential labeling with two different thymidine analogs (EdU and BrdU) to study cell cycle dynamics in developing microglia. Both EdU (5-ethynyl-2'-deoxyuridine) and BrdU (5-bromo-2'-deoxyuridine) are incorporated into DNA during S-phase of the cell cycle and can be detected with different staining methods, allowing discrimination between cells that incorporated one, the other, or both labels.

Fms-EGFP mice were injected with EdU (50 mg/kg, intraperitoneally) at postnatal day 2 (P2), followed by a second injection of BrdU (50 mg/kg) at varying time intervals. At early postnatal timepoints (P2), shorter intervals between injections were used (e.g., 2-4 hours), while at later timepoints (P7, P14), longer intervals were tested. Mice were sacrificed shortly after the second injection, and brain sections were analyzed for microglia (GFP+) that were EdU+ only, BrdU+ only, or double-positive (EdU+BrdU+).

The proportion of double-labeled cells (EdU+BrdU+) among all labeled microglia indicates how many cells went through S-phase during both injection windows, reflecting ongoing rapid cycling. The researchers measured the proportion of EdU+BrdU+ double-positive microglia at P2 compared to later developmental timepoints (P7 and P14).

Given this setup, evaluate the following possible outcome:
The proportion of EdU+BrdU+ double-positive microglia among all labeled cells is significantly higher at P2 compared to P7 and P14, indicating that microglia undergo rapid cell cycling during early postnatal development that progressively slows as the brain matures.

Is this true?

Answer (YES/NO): YES